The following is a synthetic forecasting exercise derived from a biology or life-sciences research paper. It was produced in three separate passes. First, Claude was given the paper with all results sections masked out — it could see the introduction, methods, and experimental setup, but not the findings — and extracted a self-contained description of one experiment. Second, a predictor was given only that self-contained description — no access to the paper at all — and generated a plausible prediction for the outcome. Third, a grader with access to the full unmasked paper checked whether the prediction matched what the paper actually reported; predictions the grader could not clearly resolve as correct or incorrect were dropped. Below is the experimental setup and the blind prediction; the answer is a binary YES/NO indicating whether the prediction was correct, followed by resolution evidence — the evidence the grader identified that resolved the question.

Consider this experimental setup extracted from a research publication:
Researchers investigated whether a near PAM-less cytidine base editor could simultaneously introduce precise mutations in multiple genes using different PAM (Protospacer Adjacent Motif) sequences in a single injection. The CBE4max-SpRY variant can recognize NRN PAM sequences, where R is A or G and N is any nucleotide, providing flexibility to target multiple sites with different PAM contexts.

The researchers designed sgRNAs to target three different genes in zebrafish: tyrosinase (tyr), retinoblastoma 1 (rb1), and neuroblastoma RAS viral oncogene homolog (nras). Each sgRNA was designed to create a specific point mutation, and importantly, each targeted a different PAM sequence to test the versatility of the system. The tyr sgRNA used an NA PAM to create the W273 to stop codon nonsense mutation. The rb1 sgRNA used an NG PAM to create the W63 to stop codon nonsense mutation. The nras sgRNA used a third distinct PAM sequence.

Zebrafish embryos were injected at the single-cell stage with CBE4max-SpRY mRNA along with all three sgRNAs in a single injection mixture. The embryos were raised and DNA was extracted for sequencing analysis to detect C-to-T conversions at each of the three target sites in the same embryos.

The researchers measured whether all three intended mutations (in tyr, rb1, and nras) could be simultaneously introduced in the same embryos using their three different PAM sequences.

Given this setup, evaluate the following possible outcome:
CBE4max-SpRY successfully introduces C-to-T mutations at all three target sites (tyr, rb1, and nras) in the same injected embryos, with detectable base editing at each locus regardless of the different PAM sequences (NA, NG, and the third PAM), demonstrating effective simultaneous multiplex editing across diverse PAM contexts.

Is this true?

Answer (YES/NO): YES